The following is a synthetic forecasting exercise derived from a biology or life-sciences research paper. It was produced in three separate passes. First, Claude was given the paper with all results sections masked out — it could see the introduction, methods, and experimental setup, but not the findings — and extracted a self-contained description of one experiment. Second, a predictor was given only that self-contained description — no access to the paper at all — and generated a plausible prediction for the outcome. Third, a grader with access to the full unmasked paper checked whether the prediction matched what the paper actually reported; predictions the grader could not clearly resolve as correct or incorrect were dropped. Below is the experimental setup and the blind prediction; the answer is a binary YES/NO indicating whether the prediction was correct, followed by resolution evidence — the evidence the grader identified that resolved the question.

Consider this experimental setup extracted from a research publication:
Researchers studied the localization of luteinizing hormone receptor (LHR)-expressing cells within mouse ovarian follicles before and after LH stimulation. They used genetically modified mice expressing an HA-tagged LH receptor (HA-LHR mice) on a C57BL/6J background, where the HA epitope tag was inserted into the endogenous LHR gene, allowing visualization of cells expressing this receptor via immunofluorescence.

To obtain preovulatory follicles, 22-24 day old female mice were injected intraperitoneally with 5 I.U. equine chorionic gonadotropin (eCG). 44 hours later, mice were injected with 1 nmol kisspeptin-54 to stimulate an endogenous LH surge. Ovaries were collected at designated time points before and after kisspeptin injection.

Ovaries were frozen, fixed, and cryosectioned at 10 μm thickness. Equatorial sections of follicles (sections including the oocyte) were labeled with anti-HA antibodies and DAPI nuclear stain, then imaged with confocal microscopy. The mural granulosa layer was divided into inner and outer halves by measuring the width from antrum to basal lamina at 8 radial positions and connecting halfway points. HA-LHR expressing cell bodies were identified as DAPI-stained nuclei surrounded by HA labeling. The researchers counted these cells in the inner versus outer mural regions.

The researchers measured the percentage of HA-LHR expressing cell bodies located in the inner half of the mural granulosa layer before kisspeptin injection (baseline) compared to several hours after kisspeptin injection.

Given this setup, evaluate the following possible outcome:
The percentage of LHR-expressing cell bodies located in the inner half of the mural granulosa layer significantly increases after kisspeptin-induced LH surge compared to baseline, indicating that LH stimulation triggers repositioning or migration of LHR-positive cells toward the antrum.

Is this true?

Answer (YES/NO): YES